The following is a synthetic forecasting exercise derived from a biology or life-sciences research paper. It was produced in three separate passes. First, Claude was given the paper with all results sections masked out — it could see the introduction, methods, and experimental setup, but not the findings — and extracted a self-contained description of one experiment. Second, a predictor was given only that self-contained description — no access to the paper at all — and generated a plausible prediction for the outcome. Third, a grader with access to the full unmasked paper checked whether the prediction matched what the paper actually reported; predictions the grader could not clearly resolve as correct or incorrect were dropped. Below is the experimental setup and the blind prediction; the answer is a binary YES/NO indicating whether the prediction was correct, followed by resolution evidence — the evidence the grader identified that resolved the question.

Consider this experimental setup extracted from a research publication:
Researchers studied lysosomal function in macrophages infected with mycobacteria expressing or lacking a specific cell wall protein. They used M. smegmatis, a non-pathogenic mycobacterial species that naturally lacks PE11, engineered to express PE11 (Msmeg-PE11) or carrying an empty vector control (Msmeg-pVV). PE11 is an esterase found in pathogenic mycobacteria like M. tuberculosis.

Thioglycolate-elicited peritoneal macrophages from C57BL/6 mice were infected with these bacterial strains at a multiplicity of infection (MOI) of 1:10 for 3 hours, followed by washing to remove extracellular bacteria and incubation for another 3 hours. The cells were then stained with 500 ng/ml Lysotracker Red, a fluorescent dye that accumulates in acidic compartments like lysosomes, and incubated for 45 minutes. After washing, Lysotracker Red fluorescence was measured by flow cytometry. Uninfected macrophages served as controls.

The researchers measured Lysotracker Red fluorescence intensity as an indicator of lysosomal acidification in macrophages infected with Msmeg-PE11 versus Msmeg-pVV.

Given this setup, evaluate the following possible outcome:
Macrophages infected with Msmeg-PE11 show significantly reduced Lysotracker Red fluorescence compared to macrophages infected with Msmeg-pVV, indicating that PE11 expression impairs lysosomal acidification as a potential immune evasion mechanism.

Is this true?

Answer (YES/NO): YES